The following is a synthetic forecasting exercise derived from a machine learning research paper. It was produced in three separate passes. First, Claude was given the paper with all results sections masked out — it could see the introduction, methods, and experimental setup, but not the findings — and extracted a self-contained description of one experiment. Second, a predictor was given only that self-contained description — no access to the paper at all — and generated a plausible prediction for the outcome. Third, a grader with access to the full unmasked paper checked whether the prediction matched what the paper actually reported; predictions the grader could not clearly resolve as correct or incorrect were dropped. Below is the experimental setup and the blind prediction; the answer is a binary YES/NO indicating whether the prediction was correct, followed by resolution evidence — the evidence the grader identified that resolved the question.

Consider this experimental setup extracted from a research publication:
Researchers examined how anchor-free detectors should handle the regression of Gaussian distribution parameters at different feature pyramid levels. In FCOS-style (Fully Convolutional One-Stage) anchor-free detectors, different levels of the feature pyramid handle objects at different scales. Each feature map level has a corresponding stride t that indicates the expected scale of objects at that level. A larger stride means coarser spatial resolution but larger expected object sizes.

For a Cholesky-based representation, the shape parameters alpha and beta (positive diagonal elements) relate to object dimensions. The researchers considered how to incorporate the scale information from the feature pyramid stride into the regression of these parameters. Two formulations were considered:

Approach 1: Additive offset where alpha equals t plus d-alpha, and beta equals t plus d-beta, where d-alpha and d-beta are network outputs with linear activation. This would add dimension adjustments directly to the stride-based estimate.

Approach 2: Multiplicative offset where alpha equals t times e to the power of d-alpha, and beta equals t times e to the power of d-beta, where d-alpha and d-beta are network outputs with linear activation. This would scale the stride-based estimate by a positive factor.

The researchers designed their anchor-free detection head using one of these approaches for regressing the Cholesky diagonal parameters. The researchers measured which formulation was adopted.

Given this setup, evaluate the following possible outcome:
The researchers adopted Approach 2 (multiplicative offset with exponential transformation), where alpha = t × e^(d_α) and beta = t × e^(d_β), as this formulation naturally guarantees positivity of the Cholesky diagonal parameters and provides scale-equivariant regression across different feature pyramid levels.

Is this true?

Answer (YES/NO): YES